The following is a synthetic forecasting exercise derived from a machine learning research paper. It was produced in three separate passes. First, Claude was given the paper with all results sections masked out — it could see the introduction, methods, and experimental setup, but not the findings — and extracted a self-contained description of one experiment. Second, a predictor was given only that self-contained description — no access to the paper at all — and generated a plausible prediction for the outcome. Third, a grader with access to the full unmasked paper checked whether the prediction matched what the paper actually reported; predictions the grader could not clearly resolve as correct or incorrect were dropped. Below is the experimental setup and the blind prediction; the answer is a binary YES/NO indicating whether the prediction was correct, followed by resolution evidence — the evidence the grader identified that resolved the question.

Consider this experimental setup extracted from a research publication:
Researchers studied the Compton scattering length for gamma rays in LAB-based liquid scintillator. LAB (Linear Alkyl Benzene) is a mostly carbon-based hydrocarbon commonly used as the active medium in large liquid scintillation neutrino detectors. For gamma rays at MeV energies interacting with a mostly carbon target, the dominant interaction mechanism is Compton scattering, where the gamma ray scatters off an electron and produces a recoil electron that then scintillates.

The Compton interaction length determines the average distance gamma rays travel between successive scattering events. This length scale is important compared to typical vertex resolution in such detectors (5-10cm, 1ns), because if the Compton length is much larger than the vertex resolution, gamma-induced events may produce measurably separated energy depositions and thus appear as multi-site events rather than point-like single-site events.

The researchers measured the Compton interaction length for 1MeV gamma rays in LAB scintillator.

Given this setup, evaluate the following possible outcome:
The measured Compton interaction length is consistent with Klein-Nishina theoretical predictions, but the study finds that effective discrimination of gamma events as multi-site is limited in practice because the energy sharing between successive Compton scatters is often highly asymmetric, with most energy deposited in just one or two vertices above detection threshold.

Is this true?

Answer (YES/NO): NO